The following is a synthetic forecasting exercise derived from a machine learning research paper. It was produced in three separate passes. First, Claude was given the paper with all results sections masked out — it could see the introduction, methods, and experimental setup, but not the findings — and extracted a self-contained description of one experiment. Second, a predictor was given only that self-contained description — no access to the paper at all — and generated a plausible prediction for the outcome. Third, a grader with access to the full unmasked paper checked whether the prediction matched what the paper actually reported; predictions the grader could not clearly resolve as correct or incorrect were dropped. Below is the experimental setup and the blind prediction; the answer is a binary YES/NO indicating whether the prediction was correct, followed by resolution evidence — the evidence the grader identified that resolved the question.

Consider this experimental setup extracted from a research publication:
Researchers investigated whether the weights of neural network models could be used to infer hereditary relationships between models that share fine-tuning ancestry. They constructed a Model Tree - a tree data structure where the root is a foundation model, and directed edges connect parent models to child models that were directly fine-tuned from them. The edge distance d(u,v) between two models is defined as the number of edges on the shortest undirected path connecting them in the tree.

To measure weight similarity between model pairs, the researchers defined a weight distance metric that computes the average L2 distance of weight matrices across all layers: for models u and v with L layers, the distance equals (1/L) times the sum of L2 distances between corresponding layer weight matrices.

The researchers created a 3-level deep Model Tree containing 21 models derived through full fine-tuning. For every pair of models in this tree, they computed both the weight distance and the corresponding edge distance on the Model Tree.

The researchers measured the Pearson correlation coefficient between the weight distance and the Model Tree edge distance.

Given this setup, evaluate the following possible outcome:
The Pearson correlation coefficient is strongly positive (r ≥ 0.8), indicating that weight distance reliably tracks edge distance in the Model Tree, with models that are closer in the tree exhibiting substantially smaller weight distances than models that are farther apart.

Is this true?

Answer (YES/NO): YES